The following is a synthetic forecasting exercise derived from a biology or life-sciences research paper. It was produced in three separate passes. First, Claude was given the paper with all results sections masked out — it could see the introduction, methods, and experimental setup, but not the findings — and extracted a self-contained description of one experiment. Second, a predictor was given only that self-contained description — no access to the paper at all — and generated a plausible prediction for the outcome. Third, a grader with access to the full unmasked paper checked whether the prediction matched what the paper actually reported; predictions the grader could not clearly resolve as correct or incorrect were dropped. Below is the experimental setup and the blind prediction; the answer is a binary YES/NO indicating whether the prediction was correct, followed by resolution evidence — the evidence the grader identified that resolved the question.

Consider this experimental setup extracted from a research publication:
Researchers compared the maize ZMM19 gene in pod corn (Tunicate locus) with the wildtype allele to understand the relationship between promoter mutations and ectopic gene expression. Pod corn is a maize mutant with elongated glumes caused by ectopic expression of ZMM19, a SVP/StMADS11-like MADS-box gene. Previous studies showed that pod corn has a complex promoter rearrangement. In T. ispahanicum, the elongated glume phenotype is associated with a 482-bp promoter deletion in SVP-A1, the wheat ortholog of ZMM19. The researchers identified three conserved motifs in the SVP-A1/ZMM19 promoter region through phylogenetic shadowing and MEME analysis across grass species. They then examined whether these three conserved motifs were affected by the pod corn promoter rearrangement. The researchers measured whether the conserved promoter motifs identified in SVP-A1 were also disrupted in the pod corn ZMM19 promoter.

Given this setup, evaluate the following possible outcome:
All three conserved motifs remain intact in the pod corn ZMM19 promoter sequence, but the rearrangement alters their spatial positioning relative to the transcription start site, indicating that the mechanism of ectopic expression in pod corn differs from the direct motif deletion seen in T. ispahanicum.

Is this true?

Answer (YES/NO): NO